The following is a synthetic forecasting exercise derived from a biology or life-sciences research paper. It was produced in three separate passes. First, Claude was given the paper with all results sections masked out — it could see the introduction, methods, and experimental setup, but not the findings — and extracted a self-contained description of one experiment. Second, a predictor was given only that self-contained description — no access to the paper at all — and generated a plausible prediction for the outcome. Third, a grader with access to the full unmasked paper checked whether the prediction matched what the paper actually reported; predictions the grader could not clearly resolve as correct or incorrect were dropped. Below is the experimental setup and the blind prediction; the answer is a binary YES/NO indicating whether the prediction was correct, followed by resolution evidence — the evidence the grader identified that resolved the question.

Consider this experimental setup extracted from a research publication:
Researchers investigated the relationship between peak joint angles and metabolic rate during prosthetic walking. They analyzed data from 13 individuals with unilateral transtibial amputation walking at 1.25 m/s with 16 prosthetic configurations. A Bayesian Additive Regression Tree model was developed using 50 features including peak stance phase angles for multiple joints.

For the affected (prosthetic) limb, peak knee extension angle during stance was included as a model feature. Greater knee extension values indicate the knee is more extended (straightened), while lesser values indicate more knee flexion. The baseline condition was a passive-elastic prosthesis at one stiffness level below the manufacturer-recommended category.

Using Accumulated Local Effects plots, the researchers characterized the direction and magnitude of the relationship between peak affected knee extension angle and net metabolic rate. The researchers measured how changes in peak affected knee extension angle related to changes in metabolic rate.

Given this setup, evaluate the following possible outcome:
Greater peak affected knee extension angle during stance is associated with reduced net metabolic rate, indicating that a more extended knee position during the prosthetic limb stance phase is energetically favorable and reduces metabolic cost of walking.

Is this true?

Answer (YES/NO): NO